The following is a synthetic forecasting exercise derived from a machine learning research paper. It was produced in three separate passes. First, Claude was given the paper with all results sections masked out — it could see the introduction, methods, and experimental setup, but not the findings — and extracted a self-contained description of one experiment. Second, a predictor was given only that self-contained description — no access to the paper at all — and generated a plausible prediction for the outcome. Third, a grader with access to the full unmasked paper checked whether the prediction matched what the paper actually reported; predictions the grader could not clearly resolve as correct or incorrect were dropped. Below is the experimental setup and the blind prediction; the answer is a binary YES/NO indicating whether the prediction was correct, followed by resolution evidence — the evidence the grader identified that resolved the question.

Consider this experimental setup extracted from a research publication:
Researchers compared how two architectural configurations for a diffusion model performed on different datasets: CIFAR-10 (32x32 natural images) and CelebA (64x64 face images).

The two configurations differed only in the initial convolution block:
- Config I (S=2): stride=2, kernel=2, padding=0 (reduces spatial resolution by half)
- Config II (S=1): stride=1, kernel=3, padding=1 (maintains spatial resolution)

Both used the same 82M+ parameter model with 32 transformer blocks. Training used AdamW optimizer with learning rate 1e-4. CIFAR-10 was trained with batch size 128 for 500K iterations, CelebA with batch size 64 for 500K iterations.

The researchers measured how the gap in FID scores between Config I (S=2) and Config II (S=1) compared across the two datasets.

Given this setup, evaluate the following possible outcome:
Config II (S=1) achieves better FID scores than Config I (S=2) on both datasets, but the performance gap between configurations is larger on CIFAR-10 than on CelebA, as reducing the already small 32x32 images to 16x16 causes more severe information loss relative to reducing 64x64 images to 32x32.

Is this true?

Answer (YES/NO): NO